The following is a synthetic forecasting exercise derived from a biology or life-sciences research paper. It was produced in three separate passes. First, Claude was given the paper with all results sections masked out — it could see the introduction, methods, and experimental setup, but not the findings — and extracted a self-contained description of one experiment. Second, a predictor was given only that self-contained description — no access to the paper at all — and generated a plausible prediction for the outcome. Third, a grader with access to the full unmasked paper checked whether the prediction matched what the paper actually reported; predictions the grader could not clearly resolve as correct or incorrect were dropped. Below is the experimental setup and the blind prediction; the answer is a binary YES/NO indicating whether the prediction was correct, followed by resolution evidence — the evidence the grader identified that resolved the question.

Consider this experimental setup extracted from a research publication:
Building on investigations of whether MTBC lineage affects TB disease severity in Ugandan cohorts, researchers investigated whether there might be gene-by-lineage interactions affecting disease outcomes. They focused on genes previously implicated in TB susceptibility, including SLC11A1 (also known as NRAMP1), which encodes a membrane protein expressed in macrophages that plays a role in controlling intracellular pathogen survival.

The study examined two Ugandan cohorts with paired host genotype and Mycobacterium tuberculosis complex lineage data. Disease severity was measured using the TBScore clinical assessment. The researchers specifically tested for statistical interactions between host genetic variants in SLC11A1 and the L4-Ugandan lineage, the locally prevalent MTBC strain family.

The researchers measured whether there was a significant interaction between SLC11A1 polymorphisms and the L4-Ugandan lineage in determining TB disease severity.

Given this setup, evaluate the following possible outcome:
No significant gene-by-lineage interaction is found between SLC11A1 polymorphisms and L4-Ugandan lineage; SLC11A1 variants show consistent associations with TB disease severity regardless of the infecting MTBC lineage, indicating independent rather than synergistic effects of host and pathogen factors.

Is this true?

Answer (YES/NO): NO